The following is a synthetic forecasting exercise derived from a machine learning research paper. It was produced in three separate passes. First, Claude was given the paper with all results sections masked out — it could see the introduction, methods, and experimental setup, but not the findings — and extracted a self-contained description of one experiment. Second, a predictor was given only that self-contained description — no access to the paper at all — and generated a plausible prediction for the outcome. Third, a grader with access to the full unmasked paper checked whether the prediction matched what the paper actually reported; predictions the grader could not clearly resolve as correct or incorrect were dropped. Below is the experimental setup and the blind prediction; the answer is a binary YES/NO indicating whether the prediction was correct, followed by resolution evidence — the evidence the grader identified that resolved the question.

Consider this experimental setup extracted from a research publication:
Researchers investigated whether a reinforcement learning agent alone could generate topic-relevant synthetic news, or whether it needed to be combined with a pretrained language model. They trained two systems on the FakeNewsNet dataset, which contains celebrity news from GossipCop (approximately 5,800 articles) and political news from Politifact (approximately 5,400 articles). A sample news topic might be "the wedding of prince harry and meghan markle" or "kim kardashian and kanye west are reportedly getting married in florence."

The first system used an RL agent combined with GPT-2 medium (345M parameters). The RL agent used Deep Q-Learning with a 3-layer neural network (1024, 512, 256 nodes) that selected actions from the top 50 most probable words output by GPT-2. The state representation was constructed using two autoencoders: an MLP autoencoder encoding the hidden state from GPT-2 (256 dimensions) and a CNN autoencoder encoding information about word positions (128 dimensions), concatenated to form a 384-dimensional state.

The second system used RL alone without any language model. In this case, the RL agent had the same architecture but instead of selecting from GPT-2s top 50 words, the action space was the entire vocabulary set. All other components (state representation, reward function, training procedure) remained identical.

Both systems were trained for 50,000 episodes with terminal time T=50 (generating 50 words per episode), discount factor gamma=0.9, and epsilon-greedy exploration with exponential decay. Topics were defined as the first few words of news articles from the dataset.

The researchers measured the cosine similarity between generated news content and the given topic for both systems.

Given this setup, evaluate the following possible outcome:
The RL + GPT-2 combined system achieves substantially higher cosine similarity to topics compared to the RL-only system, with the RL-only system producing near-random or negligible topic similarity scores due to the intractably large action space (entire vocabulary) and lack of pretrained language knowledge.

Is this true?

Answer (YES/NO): YES